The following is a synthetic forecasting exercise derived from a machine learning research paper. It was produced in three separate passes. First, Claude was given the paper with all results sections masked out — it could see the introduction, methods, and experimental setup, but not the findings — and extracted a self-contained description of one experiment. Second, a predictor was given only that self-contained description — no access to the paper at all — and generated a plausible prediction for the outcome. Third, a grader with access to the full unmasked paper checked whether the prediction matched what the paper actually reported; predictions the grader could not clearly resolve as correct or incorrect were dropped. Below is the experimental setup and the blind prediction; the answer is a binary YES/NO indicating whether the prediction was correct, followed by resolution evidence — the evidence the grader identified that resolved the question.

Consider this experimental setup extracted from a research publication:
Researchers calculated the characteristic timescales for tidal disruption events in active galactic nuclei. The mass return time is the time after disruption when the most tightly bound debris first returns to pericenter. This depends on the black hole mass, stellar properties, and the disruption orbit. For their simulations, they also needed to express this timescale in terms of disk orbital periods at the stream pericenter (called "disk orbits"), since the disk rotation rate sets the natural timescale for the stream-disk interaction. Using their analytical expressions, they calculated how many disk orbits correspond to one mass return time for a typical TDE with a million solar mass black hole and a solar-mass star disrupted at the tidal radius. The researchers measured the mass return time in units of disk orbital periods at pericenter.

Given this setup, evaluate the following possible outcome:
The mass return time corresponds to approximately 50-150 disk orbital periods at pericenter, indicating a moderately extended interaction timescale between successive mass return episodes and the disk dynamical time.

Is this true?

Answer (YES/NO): NO